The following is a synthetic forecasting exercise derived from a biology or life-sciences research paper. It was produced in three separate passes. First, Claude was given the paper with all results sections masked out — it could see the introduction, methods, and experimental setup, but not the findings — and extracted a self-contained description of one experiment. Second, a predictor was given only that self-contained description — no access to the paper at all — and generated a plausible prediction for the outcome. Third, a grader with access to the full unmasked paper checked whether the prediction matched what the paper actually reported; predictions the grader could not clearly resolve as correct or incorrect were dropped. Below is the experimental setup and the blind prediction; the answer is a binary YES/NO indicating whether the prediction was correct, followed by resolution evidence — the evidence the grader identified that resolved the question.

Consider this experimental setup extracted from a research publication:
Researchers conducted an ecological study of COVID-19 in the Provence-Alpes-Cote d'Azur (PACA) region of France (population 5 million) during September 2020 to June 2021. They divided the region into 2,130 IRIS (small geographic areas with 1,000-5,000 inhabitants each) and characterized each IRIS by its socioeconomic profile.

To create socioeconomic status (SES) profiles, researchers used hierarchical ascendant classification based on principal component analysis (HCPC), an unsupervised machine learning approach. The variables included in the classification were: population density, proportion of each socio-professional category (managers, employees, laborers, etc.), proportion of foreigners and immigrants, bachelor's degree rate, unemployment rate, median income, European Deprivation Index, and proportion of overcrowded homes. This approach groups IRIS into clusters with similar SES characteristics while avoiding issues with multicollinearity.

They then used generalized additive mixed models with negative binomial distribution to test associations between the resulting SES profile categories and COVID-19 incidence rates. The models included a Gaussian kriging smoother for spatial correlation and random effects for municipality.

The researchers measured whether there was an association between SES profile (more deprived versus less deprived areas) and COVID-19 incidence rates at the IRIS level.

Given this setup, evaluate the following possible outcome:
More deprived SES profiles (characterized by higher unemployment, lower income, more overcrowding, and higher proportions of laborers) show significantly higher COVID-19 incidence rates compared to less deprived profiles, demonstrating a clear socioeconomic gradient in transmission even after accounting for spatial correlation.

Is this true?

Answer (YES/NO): NO